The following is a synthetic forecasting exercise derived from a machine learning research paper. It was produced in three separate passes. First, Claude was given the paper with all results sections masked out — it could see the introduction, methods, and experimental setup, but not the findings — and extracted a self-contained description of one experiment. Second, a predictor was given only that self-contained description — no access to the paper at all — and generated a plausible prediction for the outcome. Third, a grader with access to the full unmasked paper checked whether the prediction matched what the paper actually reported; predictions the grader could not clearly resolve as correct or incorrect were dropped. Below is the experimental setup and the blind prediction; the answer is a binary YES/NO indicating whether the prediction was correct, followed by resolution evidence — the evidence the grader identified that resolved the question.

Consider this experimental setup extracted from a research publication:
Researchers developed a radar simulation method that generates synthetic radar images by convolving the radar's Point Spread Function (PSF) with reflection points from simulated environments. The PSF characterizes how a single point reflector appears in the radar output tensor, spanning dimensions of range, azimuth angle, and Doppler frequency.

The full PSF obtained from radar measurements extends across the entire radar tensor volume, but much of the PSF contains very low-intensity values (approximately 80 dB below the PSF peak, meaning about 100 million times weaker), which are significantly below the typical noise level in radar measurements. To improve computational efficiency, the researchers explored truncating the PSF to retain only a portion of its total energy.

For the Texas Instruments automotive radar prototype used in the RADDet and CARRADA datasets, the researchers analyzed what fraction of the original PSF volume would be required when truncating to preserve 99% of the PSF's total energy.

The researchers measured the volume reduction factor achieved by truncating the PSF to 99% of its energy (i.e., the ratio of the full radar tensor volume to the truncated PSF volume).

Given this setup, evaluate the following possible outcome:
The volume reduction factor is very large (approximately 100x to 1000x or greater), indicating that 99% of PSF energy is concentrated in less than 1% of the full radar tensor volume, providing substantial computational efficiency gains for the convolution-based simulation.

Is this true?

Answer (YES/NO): YES